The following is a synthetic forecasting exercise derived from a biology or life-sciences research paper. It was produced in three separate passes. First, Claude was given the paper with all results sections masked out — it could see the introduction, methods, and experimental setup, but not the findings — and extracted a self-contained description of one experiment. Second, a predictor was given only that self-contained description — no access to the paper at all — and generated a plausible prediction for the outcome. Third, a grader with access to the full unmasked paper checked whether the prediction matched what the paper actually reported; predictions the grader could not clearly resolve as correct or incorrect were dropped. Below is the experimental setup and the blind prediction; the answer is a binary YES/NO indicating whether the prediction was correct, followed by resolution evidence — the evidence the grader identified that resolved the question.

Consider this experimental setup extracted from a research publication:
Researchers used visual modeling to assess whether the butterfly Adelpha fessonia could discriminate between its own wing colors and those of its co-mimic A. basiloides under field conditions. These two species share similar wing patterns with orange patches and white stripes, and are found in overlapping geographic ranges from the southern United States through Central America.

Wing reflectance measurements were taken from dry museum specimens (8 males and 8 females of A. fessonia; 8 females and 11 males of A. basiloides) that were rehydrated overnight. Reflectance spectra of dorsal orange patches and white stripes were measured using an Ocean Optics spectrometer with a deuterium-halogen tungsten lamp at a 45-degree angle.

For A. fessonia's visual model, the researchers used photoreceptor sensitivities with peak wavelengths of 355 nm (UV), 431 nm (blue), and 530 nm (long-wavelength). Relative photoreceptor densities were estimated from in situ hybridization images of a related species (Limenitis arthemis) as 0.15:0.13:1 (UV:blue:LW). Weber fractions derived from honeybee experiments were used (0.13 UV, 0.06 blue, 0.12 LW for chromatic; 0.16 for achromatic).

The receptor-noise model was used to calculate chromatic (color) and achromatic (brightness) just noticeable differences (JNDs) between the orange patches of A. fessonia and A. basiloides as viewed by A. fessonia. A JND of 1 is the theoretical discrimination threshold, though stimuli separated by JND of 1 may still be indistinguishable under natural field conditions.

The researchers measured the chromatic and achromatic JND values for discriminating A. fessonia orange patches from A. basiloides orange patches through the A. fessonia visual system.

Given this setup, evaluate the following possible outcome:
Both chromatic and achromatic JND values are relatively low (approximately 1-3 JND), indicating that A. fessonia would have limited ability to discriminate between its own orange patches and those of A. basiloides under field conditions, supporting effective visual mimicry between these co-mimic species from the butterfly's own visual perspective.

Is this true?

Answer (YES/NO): NO